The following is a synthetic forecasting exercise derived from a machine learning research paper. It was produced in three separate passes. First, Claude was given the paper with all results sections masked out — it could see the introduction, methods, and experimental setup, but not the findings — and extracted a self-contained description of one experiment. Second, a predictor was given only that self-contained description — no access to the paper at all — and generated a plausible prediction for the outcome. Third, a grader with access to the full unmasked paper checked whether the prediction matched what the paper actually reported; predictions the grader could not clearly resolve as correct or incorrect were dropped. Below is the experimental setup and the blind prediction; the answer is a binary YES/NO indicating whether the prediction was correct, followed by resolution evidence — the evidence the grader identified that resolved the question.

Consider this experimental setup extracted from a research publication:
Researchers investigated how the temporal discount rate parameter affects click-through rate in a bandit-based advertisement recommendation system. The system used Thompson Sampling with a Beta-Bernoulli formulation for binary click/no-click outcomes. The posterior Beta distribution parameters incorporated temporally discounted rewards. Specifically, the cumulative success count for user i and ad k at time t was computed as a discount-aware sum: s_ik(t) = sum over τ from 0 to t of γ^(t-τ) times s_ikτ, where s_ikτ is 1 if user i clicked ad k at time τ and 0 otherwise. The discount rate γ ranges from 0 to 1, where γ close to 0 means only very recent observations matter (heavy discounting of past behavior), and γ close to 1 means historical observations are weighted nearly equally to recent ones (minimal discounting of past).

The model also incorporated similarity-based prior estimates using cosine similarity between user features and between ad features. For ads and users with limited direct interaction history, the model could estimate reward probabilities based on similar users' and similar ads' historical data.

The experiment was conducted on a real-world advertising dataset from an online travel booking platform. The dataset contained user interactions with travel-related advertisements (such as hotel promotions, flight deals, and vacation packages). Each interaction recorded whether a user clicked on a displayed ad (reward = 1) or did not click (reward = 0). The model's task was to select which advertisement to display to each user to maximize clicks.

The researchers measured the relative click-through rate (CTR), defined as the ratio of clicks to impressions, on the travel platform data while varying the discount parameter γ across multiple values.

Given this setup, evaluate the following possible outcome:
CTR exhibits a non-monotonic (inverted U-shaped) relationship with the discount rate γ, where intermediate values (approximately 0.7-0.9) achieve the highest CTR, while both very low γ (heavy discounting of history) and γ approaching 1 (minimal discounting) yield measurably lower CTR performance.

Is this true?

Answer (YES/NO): NO